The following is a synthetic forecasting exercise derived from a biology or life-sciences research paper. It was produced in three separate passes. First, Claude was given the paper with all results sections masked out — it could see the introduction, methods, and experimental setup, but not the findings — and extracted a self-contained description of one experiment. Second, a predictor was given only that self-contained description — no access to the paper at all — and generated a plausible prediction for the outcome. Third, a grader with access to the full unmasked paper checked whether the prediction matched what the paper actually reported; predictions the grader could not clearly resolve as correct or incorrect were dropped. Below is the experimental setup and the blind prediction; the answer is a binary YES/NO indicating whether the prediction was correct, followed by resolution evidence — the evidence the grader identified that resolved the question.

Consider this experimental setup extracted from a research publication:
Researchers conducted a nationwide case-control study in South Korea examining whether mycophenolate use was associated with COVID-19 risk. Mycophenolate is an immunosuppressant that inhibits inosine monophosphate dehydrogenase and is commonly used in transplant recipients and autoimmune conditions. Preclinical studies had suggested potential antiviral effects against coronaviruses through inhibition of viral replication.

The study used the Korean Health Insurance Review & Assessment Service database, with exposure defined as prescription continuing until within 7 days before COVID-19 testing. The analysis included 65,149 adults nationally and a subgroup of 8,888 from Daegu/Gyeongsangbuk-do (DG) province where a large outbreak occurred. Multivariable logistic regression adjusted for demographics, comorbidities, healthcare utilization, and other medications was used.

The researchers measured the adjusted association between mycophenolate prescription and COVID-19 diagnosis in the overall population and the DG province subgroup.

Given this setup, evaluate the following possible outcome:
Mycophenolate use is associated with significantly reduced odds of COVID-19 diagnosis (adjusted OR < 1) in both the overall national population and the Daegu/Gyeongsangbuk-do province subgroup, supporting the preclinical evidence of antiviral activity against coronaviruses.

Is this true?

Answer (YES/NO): NO